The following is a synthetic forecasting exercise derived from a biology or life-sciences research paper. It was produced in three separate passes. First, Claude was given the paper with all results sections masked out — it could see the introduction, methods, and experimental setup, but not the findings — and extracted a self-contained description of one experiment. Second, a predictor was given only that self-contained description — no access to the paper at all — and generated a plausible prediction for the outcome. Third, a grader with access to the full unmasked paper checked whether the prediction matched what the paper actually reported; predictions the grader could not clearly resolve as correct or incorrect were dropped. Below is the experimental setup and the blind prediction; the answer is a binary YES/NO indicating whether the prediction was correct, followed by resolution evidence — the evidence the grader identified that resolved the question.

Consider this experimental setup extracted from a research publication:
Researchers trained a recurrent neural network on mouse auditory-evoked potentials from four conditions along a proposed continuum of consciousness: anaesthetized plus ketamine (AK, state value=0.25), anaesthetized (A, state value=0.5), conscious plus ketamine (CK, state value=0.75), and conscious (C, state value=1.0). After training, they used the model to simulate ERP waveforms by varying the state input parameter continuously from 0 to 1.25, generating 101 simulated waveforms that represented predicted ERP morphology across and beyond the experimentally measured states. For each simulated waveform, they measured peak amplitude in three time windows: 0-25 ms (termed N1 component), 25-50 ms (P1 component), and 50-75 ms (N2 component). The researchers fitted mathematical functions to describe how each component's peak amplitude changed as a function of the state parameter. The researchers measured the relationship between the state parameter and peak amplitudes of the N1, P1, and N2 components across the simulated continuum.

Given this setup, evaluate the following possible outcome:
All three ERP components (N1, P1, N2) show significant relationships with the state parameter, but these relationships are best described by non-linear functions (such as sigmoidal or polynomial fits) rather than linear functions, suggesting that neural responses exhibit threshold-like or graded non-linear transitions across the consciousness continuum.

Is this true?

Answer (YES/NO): NO